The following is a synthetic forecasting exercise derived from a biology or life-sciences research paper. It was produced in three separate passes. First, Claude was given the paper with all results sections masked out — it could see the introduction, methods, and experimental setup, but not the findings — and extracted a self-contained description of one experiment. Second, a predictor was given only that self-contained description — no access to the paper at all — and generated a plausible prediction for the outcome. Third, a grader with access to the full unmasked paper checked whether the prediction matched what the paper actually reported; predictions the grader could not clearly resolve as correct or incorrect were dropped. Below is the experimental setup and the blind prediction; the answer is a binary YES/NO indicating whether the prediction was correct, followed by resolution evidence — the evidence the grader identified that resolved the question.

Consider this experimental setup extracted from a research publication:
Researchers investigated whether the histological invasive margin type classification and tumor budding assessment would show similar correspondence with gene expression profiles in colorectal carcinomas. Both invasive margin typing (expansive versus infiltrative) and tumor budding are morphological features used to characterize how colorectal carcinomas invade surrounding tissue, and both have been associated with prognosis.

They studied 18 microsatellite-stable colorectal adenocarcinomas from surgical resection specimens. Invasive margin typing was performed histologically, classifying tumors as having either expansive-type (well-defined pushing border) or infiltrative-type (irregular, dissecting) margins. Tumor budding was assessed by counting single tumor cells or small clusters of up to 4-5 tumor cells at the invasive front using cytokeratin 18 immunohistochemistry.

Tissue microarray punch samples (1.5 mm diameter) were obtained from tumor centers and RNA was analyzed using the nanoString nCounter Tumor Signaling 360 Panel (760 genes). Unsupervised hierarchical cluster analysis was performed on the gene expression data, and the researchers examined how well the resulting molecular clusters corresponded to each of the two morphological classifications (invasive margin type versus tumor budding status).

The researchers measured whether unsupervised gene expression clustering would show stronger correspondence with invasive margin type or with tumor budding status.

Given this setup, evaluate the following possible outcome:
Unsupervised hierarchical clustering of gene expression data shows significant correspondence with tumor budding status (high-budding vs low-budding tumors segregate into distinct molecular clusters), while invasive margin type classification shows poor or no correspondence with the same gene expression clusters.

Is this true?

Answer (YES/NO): NO